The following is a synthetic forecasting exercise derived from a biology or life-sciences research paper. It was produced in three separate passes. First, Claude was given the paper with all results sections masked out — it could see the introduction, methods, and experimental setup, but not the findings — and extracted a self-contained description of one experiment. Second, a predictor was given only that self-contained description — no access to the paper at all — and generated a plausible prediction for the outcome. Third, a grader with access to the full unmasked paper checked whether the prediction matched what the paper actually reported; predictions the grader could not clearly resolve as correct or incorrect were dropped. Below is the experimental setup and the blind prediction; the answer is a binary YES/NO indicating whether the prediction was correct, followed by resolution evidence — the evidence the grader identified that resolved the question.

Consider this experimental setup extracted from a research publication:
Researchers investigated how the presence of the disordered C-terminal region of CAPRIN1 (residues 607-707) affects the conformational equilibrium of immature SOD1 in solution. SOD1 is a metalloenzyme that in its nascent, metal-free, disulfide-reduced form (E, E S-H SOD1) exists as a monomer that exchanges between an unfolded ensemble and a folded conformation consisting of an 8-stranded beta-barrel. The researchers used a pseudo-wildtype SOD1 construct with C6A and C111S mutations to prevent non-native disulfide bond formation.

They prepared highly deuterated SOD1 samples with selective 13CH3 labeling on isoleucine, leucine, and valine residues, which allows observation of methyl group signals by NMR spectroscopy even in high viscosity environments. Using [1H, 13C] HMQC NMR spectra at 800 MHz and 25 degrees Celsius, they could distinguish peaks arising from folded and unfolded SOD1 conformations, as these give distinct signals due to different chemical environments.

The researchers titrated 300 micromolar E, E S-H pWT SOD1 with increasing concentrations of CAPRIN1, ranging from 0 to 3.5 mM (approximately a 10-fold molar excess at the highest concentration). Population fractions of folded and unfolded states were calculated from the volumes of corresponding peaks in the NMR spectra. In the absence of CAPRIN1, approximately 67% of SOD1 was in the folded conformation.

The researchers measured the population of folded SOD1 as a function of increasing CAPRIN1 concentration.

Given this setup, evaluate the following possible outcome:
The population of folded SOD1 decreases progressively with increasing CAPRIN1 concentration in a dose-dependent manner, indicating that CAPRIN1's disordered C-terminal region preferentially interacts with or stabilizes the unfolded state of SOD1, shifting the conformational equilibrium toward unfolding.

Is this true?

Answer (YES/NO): YES